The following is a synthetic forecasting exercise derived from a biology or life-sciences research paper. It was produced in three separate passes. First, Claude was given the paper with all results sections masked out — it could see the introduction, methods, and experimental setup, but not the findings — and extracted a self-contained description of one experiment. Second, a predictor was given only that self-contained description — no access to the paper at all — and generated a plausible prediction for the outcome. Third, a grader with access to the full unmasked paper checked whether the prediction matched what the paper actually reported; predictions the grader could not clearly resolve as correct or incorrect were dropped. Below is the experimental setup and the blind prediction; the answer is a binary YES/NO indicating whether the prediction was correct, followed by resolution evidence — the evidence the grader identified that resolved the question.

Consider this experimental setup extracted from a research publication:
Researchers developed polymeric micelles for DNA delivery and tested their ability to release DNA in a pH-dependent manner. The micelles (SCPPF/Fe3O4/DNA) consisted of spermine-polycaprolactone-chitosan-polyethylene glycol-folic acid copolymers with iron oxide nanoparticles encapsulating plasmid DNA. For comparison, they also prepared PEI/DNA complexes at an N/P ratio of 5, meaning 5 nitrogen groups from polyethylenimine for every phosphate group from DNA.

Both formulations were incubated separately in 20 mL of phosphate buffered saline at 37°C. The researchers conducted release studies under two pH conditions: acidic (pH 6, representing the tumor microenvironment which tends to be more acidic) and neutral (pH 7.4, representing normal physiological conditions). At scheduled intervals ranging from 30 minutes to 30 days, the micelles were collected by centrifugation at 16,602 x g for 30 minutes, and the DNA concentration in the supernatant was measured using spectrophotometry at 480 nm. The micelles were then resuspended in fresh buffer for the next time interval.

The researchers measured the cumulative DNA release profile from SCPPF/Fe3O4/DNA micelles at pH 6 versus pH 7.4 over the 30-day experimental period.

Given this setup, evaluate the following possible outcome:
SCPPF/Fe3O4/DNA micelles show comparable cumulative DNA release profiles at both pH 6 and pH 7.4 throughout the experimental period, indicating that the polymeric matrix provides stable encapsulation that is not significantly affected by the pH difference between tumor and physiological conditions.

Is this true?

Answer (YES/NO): NO